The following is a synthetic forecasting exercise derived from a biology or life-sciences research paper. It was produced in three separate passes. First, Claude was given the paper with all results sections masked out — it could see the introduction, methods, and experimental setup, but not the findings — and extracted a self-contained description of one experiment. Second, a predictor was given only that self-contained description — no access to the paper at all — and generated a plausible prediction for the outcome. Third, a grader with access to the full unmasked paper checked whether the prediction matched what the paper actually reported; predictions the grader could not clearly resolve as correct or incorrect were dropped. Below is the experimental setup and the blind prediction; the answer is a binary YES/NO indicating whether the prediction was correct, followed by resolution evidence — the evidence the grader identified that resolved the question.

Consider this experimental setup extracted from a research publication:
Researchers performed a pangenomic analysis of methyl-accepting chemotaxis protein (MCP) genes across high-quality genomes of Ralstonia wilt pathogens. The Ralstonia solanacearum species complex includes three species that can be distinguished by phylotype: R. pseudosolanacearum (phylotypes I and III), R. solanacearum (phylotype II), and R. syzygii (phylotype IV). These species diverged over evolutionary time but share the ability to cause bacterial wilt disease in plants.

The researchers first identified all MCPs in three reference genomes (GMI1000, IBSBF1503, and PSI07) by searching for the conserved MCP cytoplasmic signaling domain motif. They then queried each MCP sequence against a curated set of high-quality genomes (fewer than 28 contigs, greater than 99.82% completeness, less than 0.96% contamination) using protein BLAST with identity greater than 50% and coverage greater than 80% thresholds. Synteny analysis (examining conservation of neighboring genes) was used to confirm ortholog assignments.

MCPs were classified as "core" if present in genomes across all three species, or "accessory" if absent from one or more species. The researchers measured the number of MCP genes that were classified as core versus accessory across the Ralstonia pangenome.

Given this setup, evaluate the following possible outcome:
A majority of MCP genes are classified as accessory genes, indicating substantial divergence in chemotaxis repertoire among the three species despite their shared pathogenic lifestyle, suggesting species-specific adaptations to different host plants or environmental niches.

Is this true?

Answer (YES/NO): NO